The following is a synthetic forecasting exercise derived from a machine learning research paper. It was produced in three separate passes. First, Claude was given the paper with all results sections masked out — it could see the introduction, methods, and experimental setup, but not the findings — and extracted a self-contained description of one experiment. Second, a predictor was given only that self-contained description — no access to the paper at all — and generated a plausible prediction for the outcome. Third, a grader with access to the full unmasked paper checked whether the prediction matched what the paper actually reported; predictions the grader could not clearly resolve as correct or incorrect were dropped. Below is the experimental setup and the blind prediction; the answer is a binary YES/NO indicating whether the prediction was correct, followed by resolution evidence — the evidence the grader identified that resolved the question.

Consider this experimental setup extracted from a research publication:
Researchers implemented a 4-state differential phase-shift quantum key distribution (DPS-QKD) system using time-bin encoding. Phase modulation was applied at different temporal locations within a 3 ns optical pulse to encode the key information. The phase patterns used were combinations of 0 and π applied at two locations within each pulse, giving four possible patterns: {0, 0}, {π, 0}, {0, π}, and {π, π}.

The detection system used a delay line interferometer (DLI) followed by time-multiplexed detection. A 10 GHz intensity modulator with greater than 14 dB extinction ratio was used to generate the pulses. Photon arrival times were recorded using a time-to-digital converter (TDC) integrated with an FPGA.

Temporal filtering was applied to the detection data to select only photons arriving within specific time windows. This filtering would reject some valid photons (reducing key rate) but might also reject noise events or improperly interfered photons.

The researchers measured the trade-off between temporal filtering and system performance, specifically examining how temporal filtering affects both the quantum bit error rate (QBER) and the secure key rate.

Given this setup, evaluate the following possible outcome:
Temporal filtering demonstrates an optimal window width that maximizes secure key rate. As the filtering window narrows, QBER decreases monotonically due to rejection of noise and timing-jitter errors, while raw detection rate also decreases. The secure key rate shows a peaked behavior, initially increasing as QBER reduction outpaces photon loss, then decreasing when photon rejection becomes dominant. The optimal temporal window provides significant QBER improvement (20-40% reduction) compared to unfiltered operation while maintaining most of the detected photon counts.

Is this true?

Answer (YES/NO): NO